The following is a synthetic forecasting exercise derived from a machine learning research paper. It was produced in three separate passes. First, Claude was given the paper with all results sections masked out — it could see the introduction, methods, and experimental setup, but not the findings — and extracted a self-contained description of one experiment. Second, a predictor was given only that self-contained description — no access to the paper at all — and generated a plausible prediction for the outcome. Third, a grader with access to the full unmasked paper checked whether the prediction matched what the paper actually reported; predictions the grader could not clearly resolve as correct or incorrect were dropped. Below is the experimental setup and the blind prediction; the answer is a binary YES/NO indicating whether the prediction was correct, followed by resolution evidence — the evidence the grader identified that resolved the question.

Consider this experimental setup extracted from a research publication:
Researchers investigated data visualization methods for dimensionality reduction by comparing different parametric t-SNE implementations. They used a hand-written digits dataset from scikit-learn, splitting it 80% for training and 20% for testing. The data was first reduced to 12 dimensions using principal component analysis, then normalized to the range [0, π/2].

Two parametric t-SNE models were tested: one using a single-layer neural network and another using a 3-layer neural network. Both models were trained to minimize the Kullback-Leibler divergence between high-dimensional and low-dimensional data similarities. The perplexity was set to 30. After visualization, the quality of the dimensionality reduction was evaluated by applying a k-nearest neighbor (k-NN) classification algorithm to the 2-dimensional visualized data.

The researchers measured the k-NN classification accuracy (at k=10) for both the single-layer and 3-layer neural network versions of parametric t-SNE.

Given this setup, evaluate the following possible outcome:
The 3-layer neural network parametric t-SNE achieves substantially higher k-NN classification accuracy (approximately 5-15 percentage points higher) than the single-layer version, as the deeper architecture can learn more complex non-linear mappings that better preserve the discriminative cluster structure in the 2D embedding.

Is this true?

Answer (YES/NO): NO